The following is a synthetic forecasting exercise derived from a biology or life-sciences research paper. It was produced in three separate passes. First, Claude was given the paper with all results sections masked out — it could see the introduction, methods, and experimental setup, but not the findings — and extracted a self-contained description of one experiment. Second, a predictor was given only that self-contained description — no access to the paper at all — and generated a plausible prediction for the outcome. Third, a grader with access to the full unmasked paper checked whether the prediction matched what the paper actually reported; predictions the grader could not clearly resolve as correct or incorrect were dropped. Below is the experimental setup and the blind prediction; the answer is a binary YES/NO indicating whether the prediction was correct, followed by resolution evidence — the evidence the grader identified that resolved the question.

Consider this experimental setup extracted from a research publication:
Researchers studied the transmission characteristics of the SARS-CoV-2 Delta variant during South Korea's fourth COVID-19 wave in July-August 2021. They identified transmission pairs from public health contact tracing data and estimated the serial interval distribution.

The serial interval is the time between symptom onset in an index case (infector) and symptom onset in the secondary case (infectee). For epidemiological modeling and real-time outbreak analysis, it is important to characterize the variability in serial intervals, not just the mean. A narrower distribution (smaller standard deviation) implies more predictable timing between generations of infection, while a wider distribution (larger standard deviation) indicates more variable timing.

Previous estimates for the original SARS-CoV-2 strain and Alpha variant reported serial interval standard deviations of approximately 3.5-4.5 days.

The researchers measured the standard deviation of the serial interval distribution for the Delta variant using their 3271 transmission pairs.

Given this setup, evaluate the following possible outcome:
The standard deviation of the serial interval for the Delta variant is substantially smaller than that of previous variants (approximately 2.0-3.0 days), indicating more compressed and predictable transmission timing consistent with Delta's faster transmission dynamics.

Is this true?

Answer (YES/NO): NO